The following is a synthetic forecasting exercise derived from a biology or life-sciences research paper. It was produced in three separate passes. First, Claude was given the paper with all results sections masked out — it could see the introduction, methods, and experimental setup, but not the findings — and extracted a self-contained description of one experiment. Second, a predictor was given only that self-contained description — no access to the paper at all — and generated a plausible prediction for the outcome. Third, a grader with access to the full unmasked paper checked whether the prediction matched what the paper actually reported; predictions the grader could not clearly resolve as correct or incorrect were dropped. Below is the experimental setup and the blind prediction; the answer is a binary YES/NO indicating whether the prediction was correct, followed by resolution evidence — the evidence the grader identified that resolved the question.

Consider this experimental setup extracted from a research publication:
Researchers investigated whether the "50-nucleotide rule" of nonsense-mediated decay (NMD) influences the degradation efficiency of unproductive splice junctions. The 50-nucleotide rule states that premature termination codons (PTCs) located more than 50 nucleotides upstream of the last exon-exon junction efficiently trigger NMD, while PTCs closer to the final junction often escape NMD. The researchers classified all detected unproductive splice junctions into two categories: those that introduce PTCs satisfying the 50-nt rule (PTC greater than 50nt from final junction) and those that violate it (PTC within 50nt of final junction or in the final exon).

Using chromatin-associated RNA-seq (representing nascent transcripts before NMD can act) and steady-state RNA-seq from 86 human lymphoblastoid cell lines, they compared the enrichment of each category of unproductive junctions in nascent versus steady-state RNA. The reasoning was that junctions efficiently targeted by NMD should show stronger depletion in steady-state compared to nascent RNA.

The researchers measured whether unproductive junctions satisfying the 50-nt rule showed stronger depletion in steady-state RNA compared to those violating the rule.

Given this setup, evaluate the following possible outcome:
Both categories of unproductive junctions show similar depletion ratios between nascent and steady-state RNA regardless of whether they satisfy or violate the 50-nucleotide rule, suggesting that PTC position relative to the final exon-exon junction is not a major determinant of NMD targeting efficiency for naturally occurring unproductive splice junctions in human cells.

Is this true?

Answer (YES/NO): NO